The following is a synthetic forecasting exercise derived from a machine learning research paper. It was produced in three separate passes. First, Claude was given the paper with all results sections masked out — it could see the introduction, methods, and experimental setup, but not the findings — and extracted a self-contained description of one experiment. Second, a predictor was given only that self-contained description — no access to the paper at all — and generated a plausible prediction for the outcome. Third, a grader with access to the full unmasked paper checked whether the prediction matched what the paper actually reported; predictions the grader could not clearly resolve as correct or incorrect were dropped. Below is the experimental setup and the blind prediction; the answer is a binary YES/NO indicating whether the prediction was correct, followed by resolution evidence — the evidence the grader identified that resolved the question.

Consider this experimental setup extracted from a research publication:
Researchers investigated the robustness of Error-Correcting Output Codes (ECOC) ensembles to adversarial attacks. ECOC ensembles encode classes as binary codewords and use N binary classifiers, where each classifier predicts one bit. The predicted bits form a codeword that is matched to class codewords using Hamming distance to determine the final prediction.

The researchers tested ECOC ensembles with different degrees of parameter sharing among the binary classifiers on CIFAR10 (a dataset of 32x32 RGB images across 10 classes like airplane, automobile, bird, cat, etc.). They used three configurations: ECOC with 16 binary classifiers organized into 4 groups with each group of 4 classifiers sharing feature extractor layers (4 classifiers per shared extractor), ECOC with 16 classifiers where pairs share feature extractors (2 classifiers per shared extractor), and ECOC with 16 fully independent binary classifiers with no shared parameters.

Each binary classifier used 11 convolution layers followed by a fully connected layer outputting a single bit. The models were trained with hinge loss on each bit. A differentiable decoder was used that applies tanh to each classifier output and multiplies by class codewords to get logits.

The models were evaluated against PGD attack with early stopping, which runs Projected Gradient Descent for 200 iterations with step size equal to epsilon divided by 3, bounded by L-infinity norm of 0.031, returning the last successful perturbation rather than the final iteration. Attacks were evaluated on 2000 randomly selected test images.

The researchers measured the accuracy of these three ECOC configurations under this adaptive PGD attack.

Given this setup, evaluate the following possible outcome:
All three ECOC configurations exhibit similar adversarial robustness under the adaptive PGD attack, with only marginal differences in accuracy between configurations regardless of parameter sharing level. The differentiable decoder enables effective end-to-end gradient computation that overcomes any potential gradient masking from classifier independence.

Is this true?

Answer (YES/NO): NO